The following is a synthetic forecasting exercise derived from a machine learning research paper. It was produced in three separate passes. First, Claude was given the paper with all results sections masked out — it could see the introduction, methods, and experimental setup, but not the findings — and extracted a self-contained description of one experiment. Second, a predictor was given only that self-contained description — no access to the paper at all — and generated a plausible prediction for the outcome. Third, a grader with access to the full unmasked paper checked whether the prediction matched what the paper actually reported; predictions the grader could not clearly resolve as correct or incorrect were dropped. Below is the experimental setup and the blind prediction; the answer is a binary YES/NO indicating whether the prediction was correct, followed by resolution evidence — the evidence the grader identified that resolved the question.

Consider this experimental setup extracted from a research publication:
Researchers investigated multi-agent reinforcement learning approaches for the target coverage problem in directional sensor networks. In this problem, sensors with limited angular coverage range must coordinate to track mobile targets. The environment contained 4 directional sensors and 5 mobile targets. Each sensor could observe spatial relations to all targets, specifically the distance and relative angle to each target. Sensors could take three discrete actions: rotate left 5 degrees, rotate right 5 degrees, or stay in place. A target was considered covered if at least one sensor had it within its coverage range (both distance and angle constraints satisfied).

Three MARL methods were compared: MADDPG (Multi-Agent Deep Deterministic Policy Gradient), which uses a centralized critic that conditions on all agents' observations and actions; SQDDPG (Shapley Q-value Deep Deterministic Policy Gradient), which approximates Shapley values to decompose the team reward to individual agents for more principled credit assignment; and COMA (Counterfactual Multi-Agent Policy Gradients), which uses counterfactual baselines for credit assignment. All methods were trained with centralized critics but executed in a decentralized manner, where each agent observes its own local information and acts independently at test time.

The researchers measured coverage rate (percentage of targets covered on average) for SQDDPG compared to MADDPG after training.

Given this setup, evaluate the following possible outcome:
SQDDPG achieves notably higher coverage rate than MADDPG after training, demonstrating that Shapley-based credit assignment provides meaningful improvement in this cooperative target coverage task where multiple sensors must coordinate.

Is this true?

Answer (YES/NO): NO